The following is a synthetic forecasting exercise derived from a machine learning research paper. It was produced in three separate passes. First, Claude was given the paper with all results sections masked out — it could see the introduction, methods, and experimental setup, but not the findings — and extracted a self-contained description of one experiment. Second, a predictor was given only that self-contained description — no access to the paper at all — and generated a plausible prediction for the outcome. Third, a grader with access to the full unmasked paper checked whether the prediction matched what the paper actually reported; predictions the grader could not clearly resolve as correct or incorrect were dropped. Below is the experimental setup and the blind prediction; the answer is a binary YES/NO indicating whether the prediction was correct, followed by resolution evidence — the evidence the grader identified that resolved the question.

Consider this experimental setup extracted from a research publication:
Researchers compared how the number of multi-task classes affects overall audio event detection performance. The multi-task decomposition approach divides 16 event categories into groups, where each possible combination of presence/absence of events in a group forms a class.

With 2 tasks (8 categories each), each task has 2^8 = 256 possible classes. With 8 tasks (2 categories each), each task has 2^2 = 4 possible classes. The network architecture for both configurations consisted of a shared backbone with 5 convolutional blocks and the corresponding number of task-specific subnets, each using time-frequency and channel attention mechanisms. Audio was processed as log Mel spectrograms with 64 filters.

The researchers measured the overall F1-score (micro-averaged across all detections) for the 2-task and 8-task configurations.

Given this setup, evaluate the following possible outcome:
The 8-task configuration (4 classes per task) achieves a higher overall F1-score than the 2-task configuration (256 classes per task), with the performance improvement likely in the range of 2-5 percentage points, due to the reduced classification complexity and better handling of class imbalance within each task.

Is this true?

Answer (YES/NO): YES